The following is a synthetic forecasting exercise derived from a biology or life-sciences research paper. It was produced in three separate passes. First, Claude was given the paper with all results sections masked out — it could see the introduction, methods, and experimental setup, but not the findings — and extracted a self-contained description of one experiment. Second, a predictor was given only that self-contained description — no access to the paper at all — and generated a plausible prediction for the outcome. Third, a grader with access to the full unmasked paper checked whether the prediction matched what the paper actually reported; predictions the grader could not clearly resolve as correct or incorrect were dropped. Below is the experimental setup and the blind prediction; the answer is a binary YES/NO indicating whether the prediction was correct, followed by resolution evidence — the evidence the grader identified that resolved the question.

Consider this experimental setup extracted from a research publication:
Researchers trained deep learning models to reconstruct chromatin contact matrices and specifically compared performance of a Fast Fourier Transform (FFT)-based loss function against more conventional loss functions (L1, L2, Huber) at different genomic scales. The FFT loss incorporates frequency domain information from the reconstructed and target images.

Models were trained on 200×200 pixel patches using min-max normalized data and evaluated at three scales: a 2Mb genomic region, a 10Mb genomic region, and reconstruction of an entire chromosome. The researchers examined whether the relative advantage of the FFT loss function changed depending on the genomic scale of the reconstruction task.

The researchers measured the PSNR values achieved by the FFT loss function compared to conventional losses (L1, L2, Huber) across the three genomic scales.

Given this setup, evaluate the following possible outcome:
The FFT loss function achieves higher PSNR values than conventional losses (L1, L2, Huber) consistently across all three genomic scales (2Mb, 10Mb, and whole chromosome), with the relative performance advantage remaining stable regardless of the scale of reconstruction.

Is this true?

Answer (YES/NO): NO